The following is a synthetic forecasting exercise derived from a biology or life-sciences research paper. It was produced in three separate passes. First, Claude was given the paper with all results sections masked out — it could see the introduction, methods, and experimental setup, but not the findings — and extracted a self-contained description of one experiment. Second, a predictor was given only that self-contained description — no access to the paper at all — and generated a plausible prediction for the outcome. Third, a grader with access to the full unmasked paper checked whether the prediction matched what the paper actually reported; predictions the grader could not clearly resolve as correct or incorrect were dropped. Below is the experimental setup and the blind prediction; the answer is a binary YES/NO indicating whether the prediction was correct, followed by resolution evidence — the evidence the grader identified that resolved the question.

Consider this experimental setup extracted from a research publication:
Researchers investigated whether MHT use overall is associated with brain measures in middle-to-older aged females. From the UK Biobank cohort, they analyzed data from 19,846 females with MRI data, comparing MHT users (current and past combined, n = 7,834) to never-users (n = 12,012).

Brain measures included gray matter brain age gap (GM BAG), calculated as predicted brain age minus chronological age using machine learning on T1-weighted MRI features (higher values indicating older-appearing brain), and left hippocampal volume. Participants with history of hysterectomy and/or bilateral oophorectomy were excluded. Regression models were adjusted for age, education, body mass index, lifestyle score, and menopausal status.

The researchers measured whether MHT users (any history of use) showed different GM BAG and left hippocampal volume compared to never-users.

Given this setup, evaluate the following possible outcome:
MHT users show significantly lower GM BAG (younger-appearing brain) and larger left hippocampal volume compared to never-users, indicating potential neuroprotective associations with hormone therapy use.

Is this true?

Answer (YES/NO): NO